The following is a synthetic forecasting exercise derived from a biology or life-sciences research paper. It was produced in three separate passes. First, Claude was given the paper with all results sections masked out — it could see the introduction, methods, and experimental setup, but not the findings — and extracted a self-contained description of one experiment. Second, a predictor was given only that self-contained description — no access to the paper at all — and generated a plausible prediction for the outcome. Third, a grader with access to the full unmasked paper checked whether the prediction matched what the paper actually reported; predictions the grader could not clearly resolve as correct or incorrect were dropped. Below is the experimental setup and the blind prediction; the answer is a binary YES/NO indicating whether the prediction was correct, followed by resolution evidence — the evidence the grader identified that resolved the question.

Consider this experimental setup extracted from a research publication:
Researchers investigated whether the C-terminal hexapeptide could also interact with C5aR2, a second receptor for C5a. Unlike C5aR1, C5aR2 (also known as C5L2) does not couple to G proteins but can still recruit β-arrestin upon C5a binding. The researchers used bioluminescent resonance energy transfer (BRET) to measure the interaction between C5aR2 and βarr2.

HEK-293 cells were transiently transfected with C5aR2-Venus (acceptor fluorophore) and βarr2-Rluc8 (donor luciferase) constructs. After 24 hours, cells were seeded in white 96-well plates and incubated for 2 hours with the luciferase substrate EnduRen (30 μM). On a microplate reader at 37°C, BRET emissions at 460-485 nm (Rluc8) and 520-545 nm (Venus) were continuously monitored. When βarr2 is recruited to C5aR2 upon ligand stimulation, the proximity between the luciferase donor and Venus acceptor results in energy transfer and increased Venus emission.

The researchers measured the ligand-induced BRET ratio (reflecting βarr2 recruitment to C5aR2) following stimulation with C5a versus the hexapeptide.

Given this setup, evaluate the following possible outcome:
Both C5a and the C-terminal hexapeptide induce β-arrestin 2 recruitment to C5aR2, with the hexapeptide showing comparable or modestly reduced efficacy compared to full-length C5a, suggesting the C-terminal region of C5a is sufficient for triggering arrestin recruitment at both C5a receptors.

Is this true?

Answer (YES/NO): NO